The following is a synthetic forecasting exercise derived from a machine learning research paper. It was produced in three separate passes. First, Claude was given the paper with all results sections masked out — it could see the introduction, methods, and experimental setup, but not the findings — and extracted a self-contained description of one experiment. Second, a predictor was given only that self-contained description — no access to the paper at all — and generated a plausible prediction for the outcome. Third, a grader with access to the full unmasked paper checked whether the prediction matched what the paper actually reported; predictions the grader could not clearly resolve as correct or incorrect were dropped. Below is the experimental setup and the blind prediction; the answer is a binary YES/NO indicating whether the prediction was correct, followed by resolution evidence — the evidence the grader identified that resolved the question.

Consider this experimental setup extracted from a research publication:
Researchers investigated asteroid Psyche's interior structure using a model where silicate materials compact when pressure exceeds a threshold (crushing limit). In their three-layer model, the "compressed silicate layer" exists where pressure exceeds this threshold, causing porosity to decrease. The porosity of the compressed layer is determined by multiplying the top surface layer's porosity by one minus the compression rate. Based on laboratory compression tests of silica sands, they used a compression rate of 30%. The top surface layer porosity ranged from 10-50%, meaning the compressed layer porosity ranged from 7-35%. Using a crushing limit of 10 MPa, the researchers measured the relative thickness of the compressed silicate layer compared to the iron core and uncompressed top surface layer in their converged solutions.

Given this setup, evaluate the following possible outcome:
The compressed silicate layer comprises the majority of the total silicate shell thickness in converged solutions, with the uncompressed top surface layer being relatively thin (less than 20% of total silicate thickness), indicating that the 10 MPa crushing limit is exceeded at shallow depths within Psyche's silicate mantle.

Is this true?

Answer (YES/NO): NO